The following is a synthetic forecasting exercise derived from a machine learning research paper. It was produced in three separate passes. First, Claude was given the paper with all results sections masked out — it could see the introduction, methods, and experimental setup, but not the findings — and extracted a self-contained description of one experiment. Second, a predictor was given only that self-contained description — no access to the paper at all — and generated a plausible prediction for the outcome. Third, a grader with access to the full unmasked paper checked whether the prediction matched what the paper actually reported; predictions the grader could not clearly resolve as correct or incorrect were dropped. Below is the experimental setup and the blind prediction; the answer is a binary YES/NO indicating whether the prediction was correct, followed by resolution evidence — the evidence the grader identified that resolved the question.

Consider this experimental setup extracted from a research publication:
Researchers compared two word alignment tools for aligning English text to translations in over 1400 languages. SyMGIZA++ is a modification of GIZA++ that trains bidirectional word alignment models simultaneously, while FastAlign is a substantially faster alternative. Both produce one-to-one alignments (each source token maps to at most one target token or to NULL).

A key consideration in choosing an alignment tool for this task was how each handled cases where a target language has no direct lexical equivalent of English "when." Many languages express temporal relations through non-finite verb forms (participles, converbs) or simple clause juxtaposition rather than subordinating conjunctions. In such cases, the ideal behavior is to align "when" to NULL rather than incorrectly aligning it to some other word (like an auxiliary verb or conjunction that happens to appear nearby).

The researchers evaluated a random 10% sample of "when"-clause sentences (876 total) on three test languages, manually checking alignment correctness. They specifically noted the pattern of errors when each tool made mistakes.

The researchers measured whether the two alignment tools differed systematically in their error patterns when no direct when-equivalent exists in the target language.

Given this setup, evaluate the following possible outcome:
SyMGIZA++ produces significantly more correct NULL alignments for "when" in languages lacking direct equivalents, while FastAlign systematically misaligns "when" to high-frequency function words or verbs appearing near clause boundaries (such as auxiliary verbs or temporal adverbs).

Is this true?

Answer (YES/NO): YES